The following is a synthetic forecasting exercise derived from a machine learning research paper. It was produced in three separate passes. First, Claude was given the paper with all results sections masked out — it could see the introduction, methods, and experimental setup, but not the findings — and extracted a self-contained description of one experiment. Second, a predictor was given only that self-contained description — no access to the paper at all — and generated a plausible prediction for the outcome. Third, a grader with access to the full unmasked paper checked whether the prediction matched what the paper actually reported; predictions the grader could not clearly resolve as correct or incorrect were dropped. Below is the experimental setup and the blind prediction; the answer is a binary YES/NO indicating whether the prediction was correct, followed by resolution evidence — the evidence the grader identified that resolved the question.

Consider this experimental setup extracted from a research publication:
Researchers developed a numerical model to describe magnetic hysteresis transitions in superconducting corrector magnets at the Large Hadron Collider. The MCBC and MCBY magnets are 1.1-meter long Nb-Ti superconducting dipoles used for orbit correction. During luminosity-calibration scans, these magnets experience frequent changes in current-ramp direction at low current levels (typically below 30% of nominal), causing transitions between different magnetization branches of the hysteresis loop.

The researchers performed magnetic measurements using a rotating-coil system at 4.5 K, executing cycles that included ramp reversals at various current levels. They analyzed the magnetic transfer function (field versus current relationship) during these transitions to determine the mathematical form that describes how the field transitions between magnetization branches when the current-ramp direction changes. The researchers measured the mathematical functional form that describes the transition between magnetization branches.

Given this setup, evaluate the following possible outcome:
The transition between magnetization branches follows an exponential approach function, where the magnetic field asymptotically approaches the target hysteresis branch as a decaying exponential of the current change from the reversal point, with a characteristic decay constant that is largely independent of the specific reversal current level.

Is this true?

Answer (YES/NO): NO